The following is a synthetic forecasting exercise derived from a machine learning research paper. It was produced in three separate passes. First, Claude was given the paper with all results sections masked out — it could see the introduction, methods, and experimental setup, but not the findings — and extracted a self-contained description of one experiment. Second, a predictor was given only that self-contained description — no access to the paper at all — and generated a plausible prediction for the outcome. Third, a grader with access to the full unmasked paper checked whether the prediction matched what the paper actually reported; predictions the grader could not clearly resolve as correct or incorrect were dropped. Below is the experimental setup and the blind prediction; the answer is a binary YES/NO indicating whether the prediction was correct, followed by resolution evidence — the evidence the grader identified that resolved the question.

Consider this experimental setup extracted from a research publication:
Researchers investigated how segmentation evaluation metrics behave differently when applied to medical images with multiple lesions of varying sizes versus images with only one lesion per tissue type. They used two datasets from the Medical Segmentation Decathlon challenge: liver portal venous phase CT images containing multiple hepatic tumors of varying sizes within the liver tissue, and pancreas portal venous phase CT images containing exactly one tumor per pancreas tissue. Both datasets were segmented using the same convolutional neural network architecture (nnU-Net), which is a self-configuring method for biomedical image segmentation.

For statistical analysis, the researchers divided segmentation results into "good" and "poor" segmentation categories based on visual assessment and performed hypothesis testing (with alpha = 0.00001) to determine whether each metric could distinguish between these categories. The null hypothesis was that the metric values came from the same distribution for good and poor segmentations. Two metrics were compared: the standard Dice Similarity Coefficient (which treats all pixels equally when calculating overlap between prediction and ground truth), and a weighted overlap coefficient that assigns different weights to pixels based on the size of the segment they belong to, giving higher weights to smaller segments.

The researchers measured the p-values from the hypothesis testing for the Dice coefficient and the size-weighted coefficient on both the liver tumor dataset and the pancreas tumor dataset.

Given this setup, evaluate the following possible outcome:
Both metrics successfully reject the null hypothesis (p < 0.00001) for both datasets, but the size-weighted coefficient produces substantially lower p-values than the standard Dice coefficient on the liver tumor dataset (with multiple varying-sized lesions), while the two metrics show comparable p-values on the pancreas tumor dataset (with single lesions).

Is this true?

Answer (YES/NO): YES